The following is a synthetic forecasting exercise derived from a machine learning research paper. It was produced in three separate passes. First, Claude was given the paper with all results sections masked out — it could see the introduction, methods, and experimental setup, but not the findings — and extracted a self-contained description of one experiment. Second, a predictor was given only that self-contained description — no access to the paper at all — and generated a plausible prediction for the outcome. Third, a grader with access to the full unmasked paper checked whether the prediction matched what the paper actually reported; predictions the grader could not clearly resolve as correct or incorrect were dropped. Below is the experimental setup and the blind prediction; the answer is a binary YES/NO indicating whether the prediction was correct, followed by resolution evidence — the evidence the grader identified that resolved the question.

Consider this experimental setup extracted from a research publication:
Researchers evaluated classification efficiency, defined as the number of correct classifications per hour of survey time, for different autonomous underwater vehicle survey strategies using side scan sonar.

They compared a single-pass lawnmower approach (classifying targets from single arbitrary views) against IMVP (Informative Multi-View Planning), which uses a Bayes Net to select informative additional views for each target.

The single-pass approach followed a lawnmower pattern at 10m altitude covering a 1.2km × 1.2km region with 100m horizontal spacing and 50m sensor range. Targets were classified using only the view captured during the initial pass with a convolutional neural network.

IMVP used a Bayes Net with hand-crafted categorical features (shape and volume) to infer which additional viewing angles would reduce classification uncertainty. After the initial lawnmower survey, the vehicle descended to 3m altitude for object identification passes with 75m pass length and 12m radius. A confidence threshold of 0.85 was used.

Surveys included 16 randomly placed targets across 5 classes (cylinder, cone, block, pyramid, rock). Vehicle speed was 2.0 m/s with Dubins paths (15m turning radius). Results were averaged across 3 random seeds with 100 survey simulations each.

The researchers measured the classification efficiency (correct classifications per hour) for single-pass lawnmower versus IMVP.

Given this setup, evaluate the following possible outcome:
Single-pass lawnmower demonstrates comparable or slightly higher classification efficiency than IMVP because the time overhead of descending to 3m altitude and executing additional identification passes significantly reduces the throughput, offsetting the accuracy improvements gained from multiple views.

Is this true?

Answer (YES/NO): YES